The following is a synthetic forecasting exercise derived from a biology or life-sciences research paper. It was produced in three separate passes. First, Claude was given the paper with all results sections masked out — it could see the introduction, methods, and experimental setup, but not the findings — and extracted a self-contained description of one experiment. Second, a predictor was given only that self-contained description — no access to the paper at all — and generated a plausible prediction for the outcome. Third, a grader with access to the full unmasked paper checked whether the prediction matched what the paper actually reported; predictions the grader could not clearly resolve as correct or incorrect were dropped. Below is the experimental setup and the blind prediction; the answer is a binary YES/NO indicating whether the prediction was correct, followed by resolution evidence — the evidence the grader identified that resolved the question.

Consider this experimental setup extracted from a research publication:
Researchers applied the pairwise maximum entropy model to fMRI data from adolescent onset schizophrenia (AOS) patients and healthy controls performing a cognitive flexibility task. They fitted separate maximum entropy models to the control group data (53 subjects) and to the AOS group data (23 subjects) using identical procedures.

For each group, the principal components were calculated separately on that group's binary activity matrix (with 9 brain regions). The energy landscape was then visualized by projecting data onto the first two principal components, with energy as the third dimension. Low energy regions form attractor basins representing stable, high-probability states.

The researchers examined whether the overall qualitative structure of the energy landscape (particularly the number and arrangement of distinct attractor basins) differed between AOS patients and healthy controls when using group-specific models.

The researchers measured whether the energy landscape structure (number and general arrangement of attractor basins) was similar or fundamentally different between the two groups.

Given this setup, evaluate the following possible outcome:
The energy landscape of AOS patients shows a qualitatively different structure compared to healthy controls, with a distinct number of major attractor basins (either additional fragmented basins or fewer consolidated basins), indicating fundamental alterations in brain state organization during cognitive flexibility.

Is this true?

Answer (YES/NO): NO